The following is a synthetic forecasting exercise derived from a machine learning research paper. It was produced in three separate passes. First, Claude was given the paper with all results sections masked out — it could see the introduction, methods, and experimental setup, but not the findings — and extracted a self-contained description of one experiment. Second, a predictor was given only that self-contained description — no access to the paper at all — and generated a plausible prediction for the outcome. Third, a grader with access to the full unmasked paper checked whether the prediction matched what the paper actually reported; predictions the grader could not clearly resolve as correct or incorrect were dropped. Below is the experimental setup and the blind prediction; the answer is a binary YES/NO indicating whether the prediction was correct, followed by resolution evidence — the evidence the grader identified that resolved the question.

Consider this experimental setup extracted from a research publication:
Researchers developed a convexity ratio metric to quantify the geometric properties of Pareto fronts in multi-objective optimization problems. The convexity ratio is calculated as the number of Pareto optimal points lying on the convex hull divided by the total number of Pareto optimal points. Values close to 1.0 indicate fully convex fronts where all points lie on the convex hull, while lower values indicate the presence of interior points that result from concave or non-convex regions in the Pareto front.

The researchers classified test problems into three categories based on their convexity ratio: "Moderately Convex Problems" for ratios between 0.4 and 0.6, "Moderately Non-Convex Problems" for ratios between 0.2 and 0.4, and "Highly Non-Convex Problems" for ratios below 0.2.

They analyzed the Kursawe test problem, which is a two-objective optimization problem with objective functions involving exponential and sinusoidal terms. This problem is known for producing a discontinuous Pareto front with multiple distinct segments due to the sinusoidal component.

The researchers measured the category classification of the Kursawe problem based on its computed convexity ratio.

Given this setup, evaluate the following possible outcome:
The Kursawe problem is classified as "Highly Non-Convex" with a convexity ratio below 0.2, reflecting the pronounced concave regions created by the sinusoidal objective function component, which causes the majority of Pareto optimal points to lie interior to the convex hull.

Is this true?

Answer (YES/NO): NO